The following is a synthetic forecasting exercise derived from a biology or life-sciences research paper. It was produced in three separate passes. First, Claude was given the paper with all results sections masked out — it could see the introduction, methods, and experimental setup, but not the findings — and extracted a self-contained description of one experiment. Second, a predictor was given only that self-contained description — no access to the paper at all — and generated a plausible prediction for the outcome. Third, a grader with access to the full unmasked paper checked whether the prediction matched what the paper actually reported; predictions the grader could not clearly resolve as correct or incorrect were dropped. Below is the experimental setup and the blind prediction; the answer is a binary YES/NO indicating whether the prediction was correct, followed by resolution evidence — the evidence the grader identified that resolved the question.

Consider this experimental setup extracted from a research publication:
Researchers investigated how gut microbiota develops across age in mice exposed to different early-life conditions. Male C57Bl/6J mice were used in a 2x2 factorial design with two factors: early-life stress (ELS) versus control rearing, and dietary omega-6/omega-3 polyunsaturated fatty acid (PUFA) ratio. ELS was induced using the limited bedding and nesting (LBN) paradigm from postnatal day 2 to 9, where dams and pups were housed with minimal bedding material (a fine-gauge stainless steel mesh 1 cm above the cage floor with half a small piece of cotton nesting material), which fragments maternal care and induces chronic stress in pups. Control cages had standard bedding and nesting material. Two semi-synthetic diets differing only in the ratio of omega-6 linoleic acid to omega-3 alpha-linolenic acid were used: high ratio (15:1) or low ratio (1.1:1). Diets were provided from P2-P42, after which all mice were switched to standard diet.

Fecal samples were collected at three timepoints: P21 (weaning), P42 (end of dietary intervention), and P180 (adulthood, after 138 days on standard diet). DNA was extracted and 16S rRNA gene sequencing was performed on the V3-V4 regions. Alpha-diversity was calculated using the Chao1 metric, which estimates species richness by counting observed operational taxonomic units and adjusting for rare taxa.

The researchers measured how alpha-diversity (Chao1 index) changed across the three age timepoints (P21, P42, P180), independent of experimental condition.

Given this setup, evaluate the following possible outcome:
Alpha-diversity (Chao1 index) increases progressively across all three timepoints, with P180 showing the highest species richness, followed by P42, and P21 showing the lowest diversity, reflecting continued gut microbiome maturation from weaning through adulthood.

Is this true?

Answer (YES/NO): YES